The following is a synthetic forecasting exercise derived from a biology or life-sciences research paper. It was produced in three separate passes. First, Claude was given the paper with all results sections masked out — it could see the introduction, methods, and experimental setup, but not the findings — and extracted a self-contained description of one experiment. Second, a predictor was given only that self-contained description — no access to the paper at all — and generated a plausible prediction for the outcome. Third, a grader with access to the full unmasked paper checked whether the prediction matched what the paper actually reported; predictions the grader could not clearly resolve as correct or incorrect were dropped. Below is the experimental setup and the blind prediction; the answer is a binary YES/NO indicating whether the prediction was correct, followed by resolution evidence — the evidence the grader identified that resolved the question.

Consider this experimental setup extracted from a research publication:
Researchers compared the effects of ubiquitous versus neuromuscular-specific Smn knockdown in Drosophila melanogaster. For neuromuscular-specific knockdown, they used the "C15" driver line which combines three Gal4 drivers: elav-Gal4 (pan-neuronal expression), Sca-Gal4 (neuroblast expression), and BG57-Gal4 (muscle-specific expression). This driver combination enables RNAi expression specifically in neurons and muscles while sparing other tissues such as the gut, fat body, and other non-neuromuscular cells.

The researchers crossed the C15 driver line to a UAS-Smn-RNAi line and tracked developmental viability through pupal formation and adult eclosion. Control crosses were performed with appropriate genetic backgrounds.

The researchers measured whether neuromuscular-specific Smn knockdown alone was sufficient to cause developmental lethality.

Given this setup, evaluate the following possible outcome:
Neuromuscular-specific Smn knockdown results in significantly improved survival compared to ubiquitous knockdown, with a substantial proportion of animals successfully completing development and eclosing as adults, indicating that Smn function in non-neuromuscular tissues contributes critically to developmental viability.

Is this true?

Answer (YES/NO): YES